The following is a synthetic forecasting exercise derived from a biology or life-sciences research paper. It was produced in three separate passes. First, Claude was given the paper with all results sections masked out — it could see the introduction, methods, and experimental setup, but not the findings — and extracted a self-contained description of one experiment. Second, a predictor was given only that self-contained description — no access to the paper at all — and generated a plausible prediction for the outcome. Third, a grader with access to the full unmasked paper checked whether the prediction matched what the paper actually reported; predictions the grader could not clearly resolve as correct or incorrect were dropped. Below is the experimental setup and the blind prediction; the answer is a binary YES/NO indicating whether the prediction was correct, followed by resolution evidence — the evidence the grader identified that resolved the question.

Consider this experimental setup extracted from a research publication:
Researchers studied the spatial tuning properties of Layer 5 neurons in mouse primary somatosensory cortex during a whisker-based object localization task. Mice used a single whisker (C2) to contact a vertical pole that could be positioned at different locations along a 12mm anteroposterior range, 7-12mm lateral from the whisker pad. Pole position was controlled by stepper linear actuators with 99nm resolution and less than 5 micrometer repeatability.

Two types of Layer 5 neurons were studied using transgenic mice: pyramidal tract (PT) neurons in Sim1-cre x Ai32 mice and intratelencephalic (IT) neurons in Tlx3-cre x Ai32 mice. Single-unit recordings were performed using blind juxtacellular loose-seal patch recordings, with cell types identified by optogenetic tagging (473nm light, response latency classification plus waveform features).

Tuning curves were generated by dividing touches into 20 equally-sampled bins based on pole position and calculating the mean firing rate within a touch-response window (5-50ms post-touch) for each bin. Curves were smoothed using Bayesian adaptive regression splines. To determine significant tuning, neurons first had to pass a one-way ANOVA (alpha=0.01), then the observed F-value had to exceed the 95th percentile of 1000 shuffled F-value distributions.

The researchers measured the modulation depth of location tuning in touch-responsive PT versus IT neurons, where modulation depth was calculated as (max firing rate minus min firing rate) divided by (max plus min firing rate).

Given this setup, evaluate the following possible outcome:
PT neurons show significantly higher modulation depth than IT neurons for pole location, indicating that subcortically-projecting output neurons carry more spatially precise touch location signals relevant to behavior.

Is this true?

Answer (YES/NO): NO